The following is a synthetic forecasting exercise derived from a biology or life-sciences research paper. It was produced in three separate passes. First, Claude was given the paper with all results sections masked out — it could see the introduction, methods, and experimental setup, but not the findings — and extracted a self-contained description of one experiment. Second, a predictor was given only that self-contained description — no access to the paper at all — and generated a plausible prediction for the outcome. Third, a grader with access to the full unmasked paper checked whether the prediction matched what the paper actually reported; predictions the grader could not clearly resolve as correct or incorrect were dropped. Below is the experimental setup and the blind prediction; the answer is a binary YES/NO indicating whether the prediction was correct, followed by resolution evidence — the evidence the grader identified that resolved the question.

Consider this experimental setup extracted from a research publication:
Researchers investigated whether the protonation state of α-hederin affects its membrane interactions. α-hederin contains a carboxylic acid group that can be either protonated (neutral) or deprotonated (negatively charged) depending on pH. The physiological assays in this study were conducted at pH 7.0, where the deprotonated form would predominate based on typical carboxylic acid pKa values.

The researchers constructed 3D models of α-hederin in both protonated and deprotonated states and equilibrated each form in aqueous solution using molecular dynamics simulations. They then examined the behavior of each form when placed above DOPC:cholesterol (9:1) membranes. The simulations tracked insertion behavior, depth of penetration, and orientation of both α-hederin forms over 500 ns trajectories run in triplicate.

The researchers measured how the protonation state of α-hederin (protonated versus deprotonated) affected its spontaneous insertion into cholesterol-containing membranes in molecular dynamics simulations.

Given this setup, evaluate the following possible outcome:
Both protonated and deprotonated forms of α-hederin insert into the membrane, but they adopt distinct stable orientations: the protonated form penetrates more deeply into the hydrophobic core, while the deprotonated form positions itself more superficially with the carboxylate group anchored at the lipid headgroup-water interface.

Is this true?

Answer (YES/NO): YES